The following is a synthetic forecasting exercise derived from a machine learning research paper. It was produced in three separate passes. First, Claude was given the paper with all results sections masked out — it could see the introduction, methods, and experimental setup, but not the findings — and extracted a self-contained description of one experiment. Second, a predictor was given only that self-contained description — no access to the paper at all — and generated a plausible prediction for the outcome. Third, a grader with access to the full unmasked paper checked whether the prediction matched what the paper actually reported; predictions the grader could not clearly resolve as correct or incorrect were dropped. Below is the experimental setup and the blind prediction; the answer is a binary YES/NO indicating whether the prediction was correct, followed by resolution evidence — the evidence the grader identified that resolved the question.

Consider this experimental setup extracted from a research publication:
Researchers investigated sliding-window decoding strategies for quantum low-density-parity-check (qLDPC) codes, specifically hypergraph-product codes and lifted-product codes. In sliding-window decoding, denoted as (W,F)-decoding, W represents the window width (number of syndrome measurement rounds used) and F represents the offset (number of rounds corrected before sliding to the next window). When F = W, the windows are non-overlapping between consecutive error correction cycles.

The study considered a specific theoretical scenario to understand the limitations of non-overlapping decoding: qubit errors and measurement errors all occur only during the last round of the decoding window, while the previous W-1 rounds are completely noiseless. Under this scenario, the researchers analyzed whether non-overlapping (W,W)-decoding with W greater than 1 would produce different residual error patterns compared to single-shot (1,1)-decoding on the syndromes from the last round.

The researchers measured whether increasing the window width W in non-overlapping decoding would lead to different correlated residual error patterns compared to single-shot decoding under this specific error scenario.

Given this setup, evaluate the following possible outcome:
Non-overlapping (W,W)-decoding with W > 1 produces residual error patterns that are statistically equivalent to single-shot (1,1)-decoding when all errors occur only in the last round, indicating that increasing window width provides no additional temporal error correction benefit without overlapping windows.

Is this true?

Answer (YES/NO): YES